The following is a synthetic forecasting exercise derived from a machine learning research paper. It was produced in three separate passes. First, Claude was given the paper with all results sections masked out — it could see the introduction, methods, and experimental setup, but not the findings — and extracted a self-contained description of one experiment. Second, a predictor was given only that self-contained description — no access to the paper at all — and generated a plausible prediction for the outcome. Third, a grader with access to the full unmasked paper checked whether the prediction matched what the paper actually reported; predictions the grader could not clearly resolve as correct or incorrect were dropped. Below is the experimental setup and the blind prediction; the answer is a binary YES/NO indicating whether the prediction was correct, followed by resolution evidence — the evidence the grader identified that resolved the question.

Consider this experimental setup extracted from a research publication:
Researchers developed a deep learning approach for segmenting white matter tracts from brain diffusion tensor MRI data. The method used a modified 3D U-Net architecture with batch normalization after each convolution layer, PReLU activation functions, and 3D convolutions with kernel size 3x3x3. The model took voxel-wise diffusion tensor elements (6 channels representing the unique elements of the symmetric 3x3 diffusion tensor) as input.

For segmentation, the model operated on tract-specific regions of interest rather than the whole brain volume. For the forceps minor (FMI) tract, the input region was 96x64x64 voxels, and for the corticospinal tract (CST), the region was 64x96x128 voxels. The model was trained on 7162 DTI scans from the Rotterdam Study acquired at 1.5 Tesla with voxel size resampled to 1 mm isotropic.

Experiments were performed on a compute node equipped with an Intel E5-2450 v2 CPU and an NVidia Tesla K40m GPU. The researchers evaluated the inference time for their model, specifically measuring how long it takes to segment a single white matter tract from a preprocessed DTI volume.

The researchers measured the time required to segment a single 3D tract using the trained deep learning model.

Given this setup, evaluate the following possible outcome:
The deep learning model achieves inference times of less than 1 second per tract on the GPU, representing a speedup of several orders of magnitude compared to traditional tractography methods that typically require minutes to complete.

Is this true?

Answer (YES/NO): YES